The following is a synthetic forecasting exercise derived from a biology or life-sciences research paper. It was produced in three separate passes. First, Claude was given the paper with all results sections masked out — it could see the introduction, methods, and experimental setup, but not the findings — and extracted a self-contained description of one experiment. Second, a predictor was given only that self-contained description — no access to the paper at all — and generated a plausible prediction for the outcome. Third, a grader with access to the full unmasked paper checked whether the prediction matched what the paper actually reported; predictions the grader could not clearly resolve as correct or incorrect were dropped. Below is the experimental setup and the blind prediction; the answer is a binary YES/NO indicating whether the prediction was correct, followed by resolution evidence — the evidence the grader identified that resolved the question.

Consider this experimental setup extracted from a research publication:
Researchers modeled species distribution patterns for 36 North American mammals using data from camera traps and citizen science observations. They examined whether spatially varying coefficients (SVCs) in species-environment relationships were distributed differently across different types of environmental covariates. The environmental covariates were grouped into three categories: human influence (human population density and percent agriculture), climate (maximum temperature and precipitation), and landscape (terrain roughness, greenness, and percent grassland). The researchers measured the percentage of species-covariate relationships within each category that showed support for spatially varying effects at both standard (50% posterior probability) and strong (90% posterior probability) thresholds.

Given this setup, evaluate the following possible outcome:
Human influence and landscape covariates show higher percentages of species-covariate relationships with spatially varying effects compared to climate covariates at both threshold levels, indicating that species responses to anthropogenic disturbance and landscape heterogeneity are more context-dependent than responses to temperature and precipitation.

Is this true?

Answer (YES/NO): NO